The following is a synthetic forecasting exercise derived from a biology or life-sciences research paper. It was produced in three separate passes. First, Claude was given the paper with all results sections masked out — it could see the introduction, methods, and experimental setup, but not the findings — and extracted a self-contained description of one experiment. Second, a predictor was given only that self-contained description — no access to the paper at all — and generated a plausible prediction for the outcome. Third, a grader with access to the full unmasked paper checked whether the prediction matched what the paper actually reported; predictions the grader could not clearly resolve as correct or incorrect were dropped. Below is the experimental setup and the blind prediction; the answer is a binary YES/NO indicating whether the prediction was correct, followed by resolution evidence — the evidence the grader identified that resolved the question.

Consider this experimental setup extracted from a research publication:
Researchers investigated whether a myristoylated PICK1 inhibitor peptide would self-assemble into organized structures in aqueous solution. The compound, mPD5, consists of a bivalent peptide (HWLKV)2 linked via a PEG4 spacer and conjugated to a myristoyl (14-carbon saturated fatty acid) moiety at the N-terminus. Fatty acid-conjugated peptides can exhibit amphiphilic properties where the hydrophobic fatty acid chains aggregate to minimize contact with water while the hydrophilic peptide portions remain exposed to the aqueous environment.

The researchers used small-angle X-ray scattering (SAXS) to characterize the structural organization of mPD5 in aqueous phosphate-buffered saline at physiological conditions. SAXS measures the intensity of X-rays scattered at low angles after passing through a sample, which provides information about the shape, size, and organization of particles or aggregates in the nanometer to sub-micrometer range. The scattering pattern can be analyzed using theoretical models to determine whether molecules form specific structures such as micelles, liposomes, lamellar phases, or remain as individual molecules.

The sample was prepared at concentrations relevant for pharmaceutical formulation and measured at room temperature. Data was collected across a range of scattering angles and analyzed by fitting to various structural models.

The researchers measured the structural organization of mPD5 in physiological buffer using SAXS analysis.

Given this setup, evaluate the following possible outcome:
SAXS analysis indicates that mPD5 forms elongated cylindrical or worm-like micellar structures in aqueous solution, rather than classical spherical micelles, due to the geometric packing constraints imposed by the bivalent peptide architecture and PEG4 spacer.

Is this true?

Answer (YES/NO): NO